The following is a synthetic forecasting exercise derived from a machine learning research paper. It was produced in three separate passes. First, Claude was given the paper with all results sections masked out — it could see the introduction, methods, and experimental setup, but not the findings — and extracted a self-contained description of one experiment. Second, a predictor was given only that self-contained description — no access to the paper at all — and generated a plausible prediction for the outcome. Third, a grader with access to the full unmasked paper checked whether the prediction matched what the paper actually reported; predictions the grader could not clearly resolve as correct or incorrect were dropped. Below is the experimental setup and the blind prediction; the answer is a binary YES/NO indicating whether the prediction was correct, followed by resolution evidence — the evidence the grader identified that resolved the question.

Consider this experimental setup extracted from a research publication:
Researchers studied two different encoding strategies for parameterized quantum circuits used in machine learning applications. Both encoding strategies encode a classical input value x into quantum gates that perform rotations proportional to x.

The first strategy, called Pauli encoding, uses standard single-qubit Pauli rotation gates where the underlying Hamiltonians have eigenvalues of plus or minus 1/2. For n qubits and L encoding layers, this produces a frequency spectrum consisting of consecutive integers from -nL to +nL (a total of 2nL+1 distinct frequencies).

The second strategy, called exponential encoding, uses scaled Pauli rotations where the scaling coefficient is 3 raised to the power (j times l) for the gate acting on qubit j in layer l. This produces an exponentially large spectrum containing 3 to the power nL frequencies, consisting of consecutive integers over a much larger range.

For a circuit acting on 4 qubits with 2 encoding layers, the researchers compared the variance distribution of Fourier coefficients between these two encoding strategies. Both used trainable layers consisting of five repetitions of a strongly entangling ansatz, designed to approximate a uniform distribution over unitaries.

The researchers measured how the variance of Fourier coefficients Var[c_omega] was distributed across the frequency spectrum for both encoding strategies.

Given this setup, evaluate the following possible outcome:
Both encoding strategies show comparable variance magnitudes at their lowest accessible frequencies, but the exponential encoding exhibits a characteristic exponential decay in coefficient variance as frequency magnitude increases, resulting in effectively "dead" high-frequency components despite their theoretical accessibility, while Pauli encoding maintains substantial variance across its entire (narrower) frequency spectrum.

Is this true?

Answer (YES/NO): NO